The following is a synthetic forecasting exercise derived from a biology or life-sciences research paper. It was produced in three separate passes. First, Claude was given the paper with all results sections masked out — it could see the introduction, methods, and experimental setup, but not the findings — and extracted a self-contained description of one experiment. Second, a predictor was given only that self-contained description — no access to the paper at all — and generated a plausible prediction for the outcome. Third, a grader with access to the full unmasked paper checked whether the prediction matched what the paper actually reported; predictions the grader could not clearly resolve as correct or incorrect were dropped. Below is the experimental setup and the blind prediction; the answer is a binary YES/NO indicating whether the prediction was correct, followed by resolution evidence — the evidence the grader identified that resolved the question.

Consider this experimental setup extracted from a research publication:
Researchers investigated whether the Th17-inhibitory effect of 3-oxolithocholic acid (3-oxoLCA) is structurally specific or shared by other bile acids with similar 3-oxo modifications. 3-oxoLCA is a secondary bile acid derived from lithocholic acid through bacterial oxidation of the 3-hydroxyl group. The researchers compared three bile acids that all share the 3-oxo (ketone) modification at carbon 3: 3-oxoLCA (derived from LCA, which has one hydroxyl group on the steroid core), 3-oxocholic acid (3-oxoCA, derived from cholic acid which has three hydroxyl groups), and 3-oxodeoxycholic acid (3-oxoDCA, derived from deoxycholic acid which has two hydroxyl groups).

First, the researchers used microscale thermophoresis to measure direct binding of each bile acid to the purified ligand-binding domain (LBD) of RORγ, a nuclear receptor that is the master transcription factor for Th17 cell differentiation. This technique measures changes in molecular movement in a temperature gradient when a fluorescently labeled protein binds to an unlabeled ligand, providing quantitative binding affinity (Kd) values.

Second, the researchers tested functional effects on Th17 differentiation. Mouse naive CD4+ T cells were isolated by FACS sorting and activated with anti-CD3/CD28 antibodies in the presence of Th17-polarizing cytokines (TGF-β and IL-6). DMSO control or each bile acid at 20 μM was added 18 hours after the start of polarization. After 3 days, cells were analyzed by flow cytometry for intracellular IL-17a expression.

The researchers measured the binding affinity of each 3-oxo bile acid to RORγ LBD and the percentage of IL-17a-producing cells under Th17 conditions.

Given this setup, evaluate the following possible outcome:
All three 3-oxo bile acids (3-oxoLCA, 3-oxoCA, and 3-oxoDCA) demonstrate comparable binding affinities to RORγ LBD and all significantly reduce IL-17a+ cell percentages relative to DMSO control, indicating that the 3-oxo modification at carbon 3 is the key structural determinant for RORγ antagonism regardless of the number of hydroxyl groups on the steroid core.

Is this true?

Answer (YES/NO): NO